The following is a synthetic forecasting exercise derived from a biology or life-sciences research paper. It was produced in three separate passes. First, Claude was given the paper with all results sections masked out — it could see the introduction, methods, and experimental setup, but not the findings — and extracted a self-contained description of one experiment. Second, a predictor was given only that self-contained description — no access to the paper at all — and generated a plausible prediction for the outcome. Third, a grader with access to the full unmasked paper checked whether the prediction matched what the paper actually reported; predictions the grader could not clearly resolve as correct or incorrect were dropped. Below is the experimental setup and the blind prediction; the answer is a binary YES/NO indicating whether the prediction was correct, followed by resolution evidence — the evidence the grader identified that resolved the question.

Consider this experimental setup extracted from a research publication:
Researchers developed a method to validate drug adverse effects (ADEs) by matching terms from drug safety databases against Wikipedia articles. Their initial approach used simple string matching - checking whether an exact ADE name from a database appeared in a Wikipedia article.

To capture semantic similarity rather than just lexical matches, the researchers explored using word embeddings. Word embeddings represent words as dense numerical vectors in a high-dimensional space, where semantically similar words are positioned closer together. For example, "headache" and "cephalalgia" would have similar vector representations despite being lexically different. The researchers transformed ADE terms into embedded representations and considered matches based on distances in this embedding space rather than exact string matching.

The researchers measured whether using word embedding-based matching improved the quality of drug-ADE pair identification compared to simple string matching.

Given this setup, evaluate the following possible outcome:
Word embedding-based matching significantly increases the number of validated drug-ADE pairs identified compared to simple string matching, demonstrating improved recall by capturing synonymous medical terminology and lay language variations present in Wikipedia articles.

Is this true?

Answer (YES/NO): NO